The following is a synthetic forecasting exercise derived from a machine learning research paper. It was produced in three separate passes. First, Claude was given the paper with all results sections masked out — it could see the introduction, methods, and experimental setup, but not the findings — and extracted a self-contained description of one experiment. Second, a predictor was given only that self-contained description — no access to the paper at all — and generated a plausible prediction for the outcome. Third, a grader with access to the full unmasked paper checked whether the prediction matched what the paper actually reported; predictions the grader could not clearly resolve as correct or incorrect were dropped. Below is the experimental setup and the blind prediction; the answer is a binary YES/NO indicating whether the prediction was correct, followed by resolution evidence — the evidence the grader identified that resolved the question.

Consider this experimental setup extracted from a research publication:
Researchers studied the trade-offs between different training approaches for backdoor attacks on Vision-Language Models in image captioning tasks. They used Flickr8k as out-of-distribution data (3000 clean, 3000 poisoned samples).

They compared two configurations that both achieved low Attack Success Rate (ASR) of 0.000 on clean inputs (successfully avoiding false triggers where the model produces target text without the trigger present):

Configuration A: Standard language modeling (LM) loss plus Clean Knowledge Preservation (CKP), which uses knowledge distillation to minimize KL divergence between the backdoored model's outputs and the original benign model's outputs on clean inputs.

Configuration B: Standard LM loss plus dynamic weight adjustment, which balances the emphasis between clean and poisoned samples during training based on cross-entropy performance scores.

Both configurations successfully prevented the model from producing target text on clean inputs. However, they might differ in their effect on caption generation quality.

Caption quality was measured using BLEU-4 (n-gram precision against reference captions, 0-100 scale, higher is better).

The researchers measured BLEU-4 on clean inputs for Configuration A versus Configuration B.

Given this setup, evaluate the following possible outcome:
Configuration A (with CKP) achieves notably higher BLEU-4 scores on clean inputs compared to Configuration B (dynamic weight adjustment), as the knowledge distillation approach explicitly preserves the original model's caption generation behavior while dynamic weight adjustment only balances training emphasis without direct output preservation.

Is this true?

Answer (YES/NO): YES